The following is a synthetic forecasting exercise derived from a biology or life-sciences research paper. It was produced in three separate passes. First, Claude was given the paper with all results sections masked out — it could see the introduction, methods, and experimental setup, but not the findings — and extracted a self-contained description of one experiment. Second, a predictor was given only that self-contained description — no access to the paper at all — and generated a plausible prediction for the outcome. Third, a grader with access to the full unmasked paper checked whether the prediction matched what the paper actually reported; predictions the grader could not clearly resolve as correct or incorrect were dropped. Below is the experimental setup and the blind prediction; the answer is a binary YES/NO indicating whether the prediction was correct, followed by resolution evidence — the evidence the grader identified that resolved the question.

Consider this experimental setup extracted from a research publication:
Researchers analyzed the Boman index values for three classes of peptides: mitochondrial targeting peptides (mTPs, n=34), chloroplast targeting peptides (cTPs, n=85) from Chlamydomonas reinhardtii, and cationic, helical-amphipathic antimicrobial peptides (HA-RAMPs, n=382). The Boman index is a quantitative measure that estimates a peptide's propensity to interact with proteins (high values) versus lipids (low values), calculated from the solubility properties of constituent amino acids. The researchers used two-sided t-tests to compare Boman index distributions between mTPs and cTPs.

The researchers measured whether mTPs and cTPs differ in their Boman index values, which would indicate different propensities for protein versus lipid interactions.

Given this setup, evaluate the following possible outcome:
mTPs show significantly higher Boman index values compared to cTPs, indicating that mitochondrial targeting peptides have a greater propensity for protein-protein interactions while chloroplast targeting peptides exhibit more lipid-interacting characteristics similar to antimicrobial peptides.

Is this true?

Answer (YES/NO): NO